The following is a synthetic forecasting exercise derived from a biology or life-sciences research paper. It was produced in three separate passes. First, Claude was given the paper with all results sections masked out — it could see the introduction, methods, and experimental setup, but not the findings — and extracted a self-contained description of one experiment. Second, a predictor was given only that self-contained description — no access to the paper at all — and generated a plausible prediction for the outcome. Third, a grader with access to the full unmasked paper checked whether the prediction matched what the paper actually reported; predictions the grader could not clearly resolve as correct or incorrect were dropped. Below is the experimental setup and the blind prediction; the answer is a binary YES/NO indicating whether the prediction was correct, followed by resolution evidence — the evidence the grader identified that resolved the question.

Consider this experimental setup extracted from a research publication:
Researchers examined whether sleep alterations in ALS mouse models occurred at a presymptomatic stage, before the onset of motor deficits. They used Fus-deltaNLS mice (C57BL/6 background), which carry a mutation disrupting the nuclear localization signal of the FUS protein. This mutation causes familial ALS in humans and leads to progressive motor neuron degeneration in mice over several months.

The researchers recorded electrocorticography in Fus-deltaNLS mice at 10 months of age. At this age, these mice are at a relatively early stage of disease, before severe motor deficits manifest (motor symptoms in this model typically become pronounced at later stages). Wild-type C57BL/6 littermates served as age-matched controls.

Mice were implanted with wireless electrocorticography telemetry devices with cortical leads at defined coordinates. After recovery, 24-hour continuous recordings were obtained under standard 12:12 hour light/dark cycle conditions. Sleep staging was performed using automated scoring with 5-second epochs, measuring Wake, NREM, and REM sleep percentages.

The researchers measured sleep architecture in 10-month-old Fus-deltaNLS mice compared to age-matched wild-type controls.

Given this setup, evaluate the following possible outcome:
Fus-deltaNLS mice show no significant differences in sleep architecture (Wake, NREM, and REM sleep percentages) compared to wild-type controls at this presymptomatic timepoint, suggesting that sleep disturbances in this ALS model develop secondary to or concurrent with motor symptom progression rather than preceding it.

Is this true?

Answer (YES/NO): NO